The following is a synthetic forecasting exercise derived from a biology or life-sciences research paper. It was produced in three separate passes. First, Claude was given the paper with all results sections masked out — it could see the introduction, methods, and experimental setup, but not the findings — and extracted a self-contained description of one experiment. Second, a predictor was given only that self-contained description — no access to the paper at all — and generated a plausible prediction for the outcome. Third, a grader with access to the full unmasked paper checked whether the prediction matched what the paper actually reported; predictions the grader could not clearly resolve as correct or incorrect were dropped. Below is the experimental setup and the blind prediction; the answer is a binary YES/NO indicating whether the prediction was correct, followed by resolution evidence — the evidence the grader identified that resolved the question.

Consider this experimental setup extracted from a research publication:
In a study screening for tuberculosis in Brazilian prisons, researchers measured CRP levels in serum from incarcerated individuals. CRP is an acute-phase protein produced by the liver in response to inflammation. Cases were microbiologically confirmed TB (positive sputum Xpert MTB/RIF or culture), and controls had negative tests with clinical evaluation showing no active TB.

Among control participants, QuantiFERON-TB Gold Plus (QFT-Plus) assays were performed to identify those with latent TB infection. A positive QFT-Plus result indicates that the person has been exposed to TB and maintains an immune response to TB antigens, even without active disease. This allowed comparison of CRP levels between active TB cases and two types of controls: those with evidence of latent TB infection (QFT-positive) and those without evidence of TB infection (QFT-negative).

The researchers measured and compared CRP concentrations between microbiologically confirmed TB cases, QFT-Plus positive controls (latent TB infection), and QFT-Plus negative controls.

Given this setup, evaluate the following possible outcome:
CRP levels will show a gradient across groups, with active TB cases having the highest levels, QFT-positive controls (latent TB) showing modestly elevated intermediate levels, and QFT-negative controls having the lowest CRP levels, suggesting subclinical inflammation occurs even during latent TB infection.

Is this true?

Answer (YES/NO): NO